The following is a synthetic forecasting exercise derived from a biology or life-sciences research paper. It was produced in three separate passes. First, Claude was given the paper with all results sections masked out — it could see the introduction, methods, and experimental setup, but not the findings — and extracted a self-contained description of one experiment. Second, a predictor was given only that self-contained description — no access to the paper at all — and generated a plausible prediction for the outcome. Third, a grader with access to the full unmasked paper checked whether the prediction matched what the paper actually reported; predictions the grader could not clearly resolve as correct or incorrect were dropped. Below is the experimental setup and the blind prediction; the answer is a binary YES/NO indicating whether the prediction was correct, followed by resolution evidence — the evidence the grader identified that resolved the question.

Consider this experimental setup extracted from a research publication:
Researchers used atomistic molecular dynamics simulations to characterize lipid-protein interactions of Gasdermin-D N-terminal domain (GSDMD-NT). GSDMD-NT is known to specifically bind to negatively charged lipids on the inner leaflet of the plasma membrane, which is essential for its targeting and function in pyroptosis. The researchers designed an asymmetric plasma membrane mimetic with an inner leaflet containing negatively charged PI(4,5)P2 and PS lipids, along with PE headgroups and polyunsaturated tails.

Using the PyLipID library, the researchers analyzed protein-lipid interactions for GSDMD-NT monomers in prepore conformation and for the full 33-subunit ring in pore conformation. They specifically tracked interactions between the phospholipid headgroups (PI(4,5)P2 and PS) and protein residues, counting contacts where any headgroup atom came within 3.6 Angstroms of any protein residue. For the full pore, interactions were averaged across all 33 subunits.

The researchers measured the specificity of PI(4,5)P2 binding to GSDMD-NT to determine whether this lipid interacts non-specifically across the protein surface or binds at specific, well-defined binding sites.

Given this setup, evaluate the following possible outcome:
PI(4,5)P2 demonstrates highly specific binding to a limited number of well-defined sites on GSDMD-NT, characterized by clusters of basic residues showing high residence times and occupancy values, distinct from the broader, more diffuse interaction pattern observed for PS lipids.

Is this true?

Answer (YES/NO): NO